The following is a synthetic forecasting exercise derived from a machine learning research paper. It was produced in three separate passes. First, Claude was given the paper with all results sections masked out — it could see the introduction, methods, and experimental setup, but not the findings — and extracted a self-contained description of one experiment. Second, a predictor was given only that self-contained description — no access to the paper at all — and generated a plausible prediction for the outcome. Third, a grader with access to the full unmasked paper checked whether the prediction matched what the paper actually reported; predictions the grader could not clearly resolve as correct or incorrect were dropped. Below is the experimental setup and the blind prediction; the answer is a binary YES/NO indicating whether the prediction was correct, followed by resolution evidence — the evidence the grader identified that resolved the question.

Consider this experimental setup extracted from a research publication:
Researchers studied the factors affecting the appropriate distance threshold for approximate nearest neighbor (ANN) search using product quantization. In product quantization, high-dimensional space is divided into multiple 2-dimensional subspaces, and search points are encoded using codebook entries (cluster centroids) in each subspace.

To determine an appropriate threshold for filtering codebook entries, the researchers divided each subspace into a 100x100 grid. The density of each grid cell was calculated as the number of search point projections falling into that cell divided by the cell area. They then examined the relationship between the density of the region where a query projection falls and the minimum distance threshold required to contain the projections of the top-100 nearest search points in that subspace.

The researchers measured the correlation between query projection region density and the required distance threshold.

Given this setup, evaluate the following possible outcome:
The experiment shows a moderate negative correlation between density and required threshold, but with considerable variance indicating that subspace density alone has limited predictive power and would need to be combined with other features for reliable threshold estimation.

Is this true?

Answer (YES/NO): NO